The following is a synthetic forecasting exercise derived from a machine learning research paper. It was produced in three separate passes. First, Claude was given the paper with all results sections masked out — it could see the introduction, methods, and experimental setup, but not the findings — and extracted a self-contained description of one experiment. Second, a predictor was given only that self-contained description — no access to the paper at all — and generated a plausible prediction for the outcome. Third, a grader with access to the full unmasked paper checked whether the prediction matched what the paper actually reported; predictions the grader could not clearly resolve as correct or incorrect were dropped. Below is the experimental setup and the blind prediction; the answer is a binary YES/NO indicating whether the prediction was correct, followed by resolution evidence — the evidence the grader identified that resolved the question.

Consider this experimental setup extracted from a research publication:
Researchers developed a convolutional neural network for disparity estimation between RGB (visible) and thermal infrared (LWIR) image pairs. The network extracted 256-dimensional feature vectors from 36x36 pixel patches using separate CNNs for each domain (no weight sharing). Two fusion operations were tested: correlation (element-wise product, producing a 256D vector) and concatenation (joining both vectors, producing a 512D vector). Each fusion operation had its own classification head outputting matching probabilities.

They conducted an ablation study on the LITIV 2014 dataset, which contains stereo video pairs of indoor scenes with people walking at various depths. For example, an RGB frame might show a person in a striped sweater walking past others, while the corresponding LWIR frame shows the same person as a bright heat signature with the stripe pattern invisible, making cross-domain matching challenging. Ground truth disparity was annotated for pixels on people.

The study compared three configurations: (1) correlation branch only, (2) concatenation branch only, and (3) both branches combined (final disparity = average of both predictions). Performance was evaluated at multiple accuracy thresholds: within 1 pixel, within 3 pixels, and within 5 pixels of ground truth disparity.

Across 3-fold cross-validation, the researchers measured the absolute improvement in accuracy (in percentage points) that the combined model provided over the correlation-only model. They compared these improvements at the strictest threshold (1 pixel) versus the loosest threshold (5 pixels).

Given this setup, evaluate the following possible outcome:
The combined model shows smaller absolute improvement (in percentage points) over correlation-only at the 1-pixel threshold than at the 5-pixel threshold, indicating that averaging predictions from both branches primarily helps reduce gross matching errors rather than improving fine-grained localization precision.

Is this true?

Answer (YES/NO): NO